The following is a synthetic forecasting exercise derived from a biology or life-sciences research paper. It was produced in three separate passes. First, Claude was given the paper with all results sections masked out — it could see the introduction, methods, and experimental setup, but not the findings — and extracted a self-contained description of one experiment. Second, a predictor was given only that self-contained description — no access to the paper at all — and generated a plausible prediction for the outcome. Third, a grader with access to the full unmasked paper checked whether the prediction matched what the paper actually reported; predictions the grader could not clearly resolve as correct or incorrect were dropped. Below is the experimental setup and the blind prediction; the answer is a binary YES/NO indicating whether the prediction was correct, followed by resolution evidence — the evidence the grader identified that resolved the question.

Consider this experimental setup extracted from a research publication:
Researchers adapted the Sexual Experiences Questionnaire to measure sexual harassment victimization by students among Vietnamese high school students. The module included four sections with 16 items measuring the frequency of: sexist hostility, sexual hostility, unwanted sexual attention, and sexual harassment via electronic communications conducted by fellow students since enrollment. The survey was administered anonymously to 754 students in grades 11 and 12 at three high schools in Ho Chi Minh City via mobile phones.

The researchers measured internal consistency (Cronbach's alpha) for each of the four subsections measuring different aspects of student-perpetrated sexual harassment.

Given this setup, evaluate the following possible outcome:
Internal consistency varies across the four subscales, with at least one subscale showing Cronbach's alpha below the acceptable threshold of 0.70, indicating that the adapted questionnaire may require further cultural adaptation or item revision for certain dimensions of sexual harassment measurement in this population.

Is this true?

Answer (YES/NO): NO